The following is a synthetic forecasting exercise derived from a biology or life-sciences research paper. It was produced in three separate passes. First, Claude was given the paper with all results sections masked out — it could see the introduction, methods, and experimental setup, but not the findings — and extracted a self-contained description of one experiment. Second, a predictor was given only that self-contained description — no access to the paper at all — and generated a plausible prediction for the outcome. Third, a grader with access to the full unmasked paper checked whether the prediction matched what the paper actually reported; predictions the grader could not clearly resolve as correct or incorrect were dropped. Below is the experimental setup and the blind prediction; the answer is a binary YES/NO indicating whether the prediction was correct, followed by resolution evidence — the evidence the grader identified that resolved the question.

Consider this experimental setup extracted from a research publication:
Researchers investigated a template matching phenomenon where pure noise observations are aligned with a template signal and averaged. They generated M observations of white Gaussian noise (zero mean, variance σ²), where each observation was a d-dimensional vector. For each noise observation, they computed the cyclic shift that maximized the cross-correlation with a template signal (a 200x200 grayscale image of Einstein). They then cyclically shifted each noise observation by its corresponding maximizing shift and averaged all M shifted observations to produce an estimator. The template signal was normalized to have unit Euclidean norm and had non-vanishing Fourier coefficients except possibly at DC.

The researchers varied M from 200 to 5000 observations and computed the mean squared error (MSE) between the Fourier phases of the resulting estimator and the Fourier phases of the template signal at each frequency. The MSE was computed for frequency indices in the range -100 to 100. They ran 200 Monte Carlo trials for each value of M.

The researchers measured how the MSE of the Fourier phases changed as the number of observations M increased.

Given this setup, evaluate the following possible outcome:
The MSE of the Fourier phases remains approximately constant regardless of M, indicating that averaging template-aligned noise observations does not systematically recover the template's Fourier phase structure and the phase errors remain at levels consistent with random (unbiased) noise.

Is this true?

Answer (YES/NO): NO